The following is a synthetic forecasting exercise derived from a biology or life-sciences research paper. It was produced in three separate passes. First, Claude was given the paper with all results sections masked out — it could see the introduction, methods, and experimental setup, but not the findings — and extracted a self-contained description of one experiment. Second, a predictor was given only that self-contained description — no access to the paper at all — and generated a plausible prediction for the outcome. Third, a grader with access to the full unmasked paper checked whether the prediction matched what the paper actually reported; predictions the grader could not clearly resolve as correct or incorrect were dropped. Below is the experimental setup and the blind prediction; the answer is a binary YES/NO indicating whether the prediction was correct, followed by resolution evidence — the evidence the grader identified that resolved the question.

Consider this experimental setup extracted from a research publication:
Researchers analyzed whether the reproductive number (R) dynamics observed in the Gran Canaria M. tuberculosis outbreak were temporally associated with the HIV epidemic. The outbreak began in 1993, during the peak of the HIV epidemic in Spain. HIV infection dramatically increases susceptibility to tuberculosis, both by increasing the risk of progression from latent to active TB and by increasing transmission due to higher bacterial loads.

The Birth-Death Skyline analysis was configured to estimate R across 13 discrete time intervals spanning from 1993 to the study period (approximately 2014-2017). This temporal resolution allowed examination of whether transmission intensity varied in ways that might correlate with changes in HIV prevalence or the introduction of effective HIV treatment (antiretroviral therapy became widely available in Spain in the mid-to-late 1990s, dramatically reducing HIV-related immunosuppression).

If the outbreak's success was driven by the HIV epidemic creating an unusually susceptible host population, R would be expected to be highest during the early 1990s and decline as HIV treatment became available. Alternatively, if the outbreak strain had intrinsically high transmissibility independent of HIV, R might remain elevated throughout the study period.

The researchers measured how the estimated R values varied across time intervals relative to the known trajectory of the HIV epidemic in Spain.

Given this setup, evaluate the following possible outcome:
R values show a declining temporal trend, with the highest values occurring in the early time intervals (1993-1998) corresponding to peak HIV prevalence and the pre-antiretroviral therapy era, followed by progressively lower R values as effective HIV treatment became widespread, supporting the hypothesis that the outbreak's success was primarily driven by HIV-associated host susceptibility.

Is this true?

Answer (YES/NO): NO